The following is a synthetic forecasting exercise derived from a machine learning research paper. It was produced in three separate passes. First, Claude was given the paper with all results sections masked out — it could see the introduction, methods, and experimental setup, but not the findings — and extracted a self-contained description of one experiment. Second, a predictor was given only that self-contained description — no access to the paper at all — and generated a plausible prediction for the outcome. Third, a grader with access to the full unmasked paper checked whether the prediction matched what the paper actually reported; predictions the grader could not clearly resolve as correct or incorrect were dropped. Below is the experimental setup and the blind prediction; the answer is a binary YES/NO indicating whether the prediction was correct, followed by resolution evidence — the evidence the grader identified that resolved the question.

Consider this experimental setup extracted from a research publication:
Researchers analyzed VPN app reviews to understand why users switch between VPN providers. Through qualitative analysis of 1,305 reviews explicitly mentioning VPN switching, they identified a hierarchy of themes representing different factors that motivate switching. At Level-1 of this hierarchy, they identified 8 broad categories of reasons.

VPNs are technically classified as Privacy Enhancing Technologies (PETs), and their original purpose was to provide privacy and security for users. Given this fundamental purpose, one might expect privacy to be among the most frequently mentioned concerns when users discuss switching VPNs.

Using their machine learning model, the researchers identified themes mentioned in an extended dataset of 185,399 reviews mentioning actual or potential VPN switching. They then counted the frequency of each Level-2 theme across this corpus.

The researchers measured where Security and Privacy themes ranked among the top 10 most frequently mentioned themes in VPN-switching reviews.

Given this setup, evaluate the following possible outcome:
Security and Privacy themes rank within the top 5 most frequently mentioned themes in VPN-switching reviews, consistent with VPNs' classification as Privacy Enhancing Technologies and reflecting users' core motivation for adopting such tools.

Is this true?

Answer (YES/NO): NO